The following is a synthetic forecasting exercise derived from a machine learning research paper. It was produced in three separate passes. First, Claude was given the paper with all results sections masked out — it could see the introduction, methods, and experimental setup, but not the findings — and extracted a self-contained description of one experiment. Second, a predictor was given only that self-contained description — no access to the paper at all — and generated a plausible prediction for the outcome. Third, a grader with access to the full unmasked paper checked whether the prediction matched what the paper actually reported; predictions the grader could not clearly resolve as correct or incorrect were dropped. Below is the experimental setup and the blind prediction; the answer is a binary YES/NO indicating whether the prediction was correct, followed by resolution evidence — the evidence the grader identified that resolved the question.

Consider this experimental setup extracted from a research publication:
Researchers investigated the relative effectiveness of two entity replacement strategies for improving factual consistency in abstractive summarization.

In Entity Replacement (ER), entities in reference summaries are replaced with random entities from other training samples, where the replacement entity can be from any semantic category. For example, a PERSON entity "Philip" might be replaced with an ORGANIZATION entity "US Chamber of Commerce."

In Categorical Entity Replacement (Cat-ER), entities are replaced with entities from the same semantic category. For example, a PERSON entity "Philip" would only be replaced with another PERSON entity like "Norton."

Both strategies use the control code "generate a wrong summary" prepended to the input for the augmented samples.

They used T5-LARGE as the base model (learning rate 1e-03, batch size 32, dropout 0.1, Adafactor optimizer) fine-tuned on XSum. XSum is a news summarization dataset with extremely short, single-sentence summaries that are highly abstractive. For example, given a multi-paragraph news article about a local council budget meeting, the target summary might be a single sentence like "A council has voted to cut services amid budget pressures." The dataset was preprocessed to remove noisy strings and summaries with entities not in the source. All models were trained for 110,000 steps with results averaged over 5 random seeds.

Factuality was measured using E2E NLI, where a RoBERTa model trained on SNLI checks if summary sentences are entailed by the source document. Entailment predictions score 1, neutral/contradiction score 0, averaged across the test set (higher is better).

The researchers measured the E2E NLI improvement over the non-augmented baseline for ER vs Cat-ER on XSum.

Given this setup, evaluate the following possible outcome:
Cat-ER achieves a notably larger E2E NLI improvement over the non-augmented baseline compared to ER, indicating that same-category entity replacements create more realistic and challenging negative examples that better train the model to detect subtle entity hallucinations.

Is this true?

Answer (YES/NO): YES